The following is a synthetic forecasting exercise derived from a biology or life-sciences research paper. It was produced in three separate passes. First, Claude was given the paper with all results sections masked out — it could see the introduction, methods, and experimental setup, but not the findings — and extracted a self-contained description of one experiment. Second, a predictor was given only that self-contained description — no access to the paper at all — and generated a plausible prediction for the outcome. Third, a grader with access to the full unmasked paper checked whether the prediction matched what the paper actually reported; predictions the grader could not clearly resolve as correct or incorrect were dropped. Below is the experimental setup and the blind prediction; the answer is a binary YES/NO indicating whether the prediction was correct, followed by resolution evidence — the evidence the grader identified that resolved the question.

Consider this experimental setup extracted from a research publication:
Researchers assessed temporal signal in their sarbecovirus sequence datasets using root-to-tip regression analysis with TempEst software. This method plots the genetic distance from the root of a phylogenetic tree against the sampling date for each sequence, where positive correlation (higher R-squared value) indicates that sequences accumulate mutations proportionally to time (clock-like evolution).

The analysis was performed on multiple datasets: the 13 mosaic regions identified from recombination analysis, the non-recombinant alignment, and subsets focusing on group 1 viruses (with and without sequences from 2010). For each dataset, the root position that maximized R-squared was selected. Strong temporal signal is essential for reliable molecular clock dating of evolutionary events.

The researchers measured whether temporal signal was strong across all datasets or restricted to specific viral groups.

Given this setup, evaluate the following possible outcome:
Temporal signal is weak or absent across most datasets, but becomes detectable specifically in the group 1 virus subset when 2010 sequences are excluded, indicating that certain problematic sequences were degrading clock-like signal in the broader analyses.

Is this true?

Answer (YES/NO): NO